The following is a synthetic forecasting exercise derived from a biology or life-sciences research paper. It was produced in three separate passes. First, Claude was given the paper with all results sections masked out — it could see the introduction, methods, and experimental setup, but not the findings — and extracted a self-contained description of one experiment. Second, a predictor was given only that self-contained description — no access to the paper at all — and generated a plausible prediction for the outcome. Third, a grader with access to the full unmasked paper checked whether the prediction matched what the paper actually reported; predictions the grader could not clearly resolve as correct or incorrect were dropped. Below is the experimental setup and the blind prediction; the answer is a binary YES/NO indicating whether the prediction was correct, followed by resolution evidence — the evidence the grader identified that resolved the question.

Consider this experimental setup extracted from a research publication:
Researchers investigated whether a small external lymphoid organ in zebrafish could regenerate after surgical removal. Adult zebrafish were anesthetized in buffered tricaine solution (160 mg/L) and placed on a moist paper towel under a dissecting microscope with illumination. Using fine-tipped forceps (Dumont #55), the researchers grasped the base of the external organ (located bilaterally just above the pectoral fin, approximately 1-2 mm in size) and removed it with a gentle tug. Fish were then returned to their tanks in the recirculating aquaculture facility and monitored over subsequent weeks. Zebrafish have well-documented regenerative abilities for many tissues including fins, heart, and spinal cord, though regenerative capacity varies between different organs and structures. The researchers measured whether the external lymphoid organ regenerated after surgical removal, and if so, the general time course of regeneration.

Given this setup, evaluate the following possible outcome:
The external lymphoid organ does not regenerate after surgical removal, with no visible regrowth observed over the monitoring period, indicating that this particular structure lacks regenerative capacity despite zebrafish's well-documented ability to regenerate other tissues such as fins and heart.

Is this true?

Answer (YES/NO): NO